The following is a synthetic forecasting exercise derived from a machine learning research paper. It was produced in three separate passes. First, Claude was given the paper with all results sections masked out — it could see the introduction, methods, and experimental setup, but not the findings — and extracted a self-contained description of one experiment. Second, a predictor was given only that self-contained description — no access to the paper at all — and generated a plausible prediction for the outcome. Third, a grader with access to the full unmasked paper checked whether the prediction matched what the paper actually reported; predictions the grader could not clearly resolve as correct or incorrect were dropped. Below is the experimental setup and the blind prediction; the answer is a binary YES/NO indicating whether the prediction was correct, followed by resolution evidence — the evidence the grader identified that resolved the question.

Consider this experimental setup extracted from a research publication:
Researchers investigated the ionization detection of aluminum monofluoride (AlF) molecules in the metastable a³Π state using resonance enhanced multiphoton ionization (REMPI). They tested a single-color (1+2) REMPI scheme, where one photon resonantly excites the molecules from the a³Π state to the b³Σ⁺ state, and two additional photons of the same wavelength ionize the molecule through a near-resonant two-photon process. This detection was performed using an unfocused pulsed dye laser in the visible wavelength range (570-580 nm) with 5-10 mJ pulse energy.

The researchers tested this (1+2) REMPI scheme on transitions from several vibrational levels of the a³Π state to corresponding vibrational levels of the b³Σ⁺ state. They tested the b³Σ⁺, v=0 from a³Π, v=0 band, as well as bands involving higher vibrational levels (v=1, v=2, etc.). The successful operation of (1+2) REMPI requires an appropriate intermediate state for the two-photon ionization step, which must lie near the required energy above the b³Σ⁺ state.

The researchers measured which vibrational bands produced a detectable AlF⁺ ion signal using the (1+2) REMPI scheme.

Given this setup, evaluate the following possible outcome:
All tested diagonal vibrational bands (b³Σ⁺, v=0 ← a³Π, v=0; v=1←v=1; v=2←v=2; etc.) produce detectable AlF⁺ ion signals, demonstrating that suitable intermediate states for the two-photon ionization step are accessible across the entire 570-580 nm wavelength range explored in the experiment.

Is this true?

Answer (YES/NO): NO